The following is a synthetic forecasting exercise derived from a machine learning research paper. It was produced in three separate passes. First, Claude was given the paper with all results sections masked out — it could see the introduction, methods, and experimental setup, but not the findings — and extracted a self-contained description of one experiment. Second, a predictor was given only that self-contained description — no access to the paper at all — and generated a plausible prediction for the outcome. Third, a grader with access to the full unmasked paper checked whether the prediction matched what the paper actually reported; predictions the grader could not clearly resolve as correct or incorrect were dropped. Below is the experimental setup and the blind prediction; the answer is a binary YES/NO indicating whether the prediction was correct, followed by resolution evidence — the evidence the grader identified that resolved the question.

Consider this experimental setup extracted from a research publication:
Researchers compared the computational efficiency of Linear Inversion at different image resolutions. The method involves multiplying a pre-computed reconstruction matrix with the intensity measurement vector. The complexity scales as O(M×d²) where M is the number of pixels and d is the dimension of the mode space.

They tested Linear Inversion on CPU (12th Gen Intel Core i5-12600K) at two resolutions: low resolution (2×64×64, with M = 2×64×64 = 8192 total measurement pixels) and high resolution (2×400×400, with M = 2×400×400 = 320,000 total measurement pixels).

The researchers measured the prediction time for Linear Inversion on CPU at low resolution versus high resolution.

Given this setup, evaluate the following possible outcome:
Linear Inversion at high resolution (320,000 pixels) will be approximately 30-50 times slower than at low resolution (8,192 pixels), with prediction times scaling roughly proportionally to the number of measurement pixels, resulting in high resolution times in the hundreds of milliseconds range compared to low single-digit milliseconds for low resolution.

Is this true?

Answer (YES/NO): NO